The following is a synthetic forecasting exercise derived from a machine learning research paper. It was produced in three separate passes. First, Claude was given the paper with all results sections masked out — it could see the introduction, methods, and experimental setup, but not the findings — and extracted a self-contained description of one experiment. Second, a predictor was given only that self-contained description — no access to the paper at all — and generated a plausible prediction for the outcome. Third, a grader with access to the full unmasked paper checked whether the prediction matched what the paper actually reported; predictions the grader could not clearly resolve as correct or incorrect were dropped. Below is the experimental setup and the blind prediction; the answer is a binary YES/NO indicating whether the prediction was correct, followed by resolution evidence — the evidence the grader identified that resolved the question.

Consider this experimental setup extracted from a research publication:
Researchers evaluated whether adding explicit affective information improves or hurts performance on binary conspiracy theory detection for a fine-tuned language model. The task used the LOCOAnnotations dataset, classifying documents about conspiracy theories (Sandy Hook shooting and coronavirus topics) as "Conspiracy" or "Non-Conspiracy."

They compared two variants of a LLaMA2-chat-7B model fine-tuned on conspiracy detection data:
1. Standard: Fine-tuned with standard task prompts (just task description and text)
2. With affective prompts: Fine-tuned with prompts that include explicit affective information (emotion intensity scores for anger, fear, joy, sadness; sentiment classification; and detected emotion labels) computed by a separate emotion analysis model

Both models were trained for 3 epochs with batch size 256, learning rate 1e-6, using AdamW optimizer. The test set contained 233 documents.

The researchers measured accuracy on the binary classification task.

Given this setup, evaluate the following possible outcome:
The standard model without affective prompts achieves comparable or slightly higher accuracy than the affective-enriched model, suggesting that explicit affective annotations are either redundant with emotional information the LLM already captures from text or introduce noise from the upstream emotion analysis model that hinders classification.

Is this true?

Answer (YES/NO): NO